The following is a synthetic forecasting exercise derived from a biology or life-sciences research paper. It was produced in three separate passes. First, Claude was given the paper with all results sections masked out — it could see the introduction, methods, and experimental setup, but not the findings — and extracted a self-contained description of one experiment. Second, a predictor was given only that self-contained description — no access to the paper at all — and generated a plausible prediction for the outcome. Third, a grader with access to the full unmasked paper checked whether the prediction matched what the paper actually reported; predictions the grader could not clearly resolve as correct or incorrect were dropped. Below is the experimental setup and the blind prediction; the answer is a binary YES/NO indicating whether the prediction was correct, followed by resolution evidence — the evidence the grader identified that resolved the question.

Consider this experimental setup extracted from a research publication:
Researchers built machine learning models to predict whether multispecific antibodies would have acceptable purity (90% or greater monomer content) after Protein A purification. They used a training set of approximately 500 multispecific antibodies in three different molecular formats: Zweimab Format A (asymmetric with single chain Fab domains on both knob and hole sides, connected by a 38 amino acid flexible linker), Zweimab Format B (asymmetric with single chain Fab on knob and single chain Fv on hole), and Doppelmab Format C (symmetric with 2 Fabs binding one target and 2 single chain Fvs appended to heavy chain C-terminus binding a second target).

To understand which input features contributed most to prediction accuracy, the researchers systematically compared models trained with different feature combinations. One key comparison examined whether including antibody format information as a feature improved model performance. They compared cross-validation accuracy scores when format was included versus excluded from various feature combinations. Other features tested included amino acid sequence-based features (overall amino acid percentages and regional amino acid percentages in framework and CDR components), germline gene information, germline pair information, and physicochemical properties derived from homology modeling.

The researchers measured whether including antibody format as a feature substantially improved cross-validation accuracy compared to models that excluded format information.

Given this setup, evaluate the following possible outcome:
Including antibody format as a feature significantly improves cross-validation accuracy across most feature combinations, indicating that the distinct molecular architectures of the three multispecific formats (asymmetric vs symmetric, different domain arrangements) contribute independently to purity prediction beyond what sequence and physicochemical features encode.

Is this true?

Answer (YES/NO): YES